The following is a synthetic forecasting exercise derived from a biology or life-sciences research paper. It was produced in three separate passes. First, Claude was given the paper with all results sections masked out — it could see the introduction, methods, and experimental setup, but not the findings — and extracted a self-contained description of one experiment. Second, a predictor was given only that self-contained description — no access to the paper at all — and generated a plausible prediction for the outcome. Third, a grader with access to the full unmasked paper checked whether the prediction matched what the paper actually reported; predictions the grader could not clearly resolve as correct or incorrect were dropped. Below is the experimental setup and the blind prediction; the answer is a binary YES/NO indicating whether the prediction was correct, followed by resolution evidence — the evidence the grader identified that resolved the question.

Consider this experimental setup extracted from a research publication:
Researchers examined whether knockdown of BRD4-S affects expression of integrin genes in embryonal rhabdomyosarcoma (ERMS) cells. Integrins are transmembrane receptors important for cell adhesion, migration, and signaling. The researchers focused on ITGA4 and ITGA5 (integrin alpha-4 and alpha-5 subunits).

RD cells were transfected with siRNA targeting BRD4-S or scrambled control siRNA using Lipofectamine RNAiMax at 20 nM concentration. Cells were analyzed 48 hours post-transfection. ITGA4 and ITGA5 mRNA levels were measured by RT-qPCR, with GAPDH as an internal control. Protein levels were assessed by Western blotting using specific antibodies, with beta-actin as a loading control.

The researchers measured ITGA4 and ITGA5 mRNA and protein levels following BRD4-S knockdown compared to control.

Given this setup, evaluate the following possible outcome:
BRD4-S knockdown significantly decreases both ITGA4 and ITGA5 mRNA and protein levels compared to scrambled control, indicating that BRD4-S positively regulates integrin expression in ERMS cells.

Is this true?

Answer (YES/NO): NO